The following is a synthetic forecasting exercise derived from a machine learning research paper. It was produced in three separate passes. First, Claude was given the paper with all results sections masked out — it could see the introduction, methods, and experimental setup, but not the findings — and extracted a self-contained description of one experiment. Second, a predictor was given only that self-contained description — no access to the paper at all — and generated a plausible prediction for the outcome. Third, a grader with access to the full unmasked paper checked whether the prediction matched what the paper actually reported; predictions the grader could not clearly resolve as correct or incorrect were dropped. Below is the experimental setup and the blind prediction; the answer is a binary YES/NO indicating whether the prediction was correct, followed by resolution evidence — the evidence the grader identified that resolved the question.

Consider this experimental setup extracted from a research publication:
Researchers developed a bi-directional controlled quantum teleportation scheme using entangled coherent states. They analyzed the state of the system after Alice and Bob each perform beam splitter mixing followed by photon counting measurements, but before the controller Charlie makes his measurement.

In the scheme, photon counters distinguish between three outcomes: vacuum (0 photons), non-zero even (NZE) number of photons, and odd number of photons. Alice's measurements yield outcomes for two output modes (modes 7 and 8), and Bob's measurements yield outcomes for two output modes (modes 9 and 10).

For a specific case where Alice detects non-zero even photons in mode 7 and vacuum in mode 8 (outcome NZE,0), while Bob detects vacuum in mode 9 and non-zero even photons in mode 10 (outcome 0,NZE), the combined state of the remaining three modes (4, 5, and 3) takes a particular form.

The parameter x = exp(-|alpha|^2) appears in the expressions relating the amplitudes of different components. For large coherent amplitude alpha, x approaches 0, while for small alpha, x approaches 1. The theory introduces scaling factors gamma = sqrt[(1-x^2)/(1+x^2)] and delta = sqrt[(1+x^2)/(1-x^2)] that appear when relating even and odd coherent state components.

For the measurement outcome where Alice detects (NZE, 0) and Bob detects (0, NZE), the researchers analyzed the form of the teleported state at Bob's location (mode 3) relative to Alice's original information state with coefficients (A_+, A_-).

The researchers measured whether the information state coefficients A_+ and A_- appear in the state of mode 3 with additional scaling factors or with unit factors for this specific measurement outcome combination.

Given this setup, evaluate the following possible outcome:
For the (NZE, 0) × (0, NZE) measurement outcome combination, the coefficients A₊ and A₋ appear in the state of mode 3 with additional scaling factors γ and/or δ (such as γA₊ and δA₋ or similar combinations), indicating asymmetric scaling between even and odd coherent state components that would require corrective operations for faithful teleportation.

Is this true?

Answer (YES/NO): YES